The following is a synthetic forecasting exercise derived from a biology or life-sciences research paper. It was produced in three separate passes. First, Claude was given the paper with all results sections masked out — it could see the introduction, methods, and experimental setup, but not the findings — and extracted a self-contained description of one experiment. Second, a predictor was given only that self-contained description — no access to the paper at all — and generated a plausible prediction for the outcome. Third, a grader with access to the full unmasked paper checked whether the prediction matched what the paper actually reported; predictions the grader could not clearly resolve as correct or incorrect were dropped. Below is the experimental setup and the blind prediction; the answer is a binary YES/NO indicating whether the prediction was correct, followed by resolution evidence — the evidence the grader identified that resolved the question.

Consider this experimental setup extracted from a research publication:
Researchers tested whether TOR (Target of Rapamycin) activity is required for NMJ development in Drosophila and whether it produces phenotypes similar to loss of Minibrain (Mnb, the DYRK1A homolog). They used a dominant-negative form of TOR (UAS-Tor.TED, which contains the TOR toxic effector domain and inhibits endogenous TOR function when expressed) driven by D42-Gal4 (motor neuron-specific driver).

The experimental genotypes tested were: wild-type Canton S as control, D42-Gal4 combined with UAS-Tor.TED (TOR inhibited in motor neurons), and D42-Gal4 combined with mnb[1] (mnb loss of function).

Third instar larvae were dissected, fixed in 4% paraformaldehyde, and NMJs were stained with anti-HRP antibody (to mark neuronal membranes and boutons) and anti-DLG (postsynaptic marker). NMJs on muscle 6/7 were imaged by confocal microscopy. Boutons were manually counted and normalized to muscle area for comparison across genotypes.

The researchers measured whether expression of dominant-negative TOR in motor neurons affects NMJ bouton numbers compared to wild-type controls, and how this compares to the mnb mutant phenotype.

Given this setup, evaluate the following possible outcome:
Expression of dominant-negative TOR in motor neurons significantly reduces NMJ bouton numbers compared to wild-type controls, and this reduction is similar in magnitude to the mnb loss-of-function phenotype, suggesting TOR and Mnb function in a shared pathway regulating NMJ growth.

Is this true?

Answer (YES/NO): YES